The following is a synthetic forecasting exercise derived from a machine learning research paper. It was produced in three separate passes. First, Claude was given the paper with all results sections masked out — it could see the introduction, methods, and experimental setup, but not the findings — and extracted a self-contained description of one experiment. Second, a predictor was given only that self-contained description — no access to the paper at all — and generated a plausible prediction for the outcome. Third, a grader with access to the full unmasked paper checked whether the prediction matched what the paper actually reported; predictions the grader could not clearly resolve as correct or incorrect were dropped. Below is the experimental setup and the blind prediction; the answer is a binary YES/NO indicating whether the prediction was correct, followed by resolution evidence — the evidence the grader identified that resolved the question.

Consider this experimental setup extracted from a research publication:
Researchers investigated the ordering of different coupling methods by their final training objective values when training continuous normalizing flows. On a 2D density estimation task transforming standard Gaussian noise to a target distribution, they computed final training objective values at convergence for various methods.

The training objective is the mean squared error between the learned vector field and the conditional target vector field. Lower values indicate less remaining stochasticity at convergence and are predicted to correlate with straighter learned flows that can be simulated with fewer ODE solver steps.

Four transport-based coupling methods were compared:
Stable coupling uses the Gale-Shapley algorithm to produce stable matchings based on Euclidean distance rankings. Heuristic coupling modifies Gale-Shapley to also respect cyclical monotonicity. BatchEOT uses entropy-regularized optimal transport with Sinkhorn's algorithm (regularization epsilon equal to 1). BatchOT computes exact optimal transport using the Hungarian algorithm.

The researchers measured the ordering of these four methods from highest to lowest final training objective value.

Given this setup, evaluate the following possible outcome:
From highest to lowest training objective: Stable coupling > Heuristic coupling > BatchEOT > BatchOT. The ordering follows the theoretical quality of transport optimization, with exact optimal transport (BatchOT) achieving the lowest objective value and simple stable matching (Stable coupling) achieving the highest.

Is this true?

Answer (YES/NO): YES